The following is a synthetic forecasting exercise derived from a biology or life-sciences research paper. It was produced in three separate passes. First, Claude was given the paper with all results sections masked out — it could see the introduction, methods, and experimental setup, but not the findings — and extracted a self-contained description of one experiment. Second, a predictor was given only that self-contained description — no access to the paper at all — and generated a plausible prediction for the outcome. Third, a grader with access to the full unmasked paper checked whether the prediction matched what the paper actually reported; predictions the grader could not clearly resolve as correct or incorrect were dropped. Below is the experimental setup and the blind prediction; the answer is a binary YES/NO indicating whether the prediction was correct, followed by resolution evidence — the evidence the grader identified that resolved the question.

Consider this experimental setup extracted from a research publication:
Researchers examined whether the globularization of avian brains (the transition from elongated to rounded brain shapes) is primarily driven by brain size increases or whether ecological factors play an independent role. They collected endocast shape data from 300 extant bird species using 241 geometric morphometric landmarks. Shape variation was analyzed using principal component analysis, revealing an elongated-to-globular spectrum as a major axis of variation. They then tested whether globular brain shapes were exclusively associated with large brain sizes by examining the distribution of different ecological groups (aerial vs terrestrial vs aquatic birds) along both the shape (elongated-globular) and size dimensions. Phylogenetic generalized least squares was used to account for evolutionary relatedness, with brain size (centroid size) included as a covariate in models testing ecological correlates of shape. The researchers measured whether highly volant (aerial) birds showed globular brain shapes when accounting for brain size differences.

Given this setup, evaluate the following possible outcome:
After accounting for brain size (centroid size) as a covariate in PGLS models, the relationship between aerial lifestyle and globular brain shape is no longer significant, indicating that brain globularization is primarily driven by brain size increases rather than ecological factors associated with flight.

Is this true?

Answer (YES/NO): NO